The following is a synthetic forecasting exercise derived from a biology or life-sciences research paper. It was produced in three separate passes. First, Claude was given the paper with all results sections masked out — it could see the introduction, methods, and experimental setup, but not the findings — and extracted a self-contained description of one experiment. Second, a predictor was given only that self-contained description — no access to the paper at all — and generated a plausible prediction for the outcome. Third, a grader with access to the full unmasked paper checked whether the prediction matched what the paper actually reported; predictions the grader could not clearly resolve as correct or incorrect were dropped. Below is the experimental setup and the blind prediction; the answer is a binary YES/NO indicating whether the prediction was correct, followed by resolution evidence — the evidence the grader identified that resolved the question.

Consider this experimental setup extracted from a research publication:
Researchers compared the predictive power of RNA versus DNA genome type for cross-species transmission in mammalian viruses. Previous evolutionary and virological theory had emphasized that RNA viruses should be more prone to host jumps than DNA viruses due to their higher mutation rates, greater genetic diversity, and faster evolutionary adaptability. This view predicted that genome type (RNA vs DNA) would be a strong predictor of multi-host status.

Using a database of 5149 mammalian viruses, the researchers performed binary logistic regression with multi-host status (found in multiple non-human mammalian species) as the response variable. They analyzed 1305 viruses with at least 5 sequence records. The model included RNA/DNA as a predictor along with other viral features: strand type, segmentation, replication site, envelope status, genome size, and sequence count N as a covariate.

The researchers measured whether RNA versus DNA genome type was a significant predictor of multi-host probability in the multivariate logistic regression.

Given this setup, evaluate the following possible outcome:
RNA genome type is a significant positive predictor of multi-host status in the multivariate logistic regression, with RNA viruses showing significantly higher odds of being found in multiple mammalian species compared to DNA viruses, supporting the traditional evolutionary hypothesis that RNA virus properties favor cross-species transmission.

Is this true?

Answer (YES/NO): NO